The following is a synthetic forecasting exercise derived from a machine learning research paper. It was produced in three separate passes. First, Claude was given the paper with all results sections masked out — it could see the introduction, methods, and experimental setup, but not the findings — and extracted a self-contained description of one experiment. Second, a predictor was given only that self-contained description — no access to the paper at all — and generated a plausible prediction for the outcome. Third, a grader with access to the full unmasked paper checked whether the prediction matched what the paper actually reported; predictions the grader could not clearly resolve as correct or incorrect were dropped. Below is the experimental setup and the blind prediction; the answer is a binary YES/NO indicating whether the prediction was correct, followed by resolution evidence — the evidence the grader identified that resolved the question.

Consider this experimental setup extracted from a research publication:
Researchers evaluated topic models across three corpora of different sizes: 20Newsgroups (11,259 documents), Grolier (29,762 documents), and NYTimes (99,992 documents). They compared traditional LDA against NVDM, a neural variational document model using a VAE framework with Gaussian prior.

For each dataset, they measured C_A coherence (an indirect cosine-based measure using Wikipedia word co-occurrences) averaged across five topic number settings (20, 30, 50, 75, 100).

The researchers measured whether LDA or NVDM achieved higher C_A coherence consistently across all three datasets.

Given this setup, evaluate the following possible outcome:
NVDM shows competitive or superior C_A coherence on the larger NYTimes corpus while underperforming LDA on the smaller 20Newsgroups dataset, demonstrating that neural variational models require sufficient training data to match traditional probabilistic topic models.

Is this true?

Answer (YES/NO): NO